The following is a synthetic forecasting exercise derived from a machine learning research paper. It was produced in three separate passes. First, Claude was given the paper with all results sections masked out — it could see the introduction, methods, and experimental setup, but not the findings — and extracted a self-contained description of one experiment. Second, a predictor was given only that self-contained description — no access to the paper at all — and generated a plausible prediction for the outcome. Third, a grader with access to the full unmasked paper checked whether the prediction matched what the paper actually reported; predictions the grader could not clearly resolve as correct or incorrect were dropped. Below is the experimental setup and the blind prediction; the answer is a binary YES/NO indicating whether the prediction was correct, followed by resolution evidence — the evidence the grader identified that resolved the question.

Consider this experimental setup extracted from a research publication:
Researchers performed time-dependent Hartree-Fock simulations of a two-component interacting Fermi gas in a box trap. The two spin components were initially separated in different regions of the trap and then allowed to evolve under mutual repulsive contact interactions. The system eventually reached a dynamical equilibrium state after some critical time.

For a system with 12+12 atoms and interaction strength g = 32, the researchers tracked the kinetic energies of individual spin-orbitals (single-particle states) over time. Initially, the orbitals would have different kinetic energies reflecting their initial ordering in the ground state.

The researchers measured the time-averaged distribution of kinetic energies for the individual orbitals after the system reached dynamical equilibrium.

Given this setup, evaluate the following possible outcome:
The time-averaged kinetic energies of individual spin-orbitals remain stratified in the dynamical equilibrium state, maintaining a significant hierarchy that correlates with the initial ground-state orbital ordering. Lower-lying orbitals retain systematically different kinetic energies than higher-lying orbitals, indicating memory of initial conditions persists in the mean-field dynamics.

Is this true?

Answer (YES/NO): NO